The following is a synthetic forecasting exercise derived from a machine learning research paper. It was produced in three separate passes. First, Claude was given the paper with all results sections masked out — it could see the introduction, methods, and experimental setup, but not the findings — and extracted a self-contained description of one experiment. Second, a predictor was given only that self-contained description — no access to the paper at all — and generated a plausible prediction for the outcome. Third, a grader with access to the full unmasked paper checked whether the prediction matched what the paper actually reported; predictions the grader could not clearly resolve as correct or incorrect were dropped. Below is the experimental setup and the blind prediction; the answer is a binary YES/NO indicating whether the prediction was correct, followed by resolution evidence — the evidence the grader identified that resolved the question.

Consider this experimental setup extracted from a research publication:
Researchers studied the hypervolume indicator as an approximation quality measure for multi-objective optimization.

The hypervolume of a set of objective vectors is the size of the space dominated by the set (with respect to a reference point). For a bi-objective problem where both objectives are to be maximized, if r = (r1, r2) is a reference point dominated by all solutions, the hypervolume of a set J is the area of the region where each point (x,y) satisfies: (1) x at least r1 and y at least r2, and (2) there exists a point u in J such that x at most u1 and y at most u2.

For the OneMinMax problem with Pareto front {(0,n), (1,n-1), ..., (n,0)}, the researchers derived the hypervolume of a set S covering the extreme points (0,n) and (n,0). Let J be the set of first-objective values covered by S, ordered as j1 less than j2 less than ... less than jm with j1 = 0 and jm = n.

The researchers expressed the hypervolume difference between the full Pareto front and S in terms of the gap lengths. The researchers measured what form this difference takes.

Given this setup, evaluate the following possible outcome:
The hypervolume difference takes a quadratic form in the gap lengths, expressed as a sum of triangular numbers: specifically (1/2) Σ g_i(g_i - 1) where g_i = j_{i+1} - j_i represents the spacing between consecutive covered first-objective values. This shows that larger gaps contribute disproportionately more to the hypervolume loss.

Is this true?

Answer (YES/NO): NO